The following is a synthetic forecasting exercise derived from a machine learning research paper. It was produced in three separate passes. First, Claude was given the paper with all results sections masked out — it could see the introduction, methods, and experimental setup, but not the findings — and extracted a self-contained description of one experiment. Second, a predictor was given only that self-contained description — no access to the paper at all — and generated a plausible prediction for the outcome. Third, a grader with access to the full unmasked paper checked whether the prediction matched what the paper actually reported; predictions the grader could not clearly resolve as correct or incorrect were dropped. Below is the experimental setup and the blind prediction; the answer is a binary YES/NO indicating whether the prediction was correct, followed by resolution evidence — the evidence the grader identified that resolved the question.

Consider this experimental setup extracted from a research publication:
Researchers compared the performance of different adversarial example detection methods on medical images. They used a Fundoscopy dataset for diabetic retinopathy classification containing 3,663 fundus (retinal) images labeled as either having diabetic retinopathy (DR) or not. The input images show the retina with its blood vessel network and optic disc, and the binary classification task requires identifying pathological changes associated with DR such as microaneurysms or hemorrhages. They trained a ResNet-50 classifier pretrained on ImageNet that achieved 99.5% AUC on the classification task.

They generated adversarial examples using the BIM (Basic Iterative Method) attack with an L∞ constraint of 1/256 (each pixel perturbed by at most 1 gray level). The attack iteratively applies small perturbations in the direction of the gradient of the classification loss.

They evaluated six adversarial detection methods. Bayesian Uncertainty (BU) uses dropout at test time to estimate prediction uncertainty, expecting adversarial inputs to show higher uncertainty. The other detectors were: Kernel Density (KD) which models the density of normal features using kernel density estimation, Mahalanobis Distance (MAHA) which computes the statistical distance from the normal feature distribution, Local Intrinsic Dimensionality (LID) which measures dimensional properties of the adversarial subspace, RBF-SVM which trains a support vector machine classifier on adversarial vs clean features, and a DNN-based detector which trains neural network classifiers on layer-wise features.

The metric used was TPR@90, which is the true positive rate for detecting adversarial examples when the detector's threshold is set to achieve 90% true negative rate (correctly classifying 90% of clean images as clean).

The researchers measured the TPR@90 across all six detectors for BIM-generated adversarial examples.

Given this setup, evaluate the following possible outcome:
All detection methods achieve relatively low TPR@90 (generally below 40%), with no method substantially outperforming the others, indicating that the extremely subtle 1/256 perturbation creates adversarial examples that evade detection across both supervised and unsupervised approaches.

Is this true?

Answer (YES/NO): NO